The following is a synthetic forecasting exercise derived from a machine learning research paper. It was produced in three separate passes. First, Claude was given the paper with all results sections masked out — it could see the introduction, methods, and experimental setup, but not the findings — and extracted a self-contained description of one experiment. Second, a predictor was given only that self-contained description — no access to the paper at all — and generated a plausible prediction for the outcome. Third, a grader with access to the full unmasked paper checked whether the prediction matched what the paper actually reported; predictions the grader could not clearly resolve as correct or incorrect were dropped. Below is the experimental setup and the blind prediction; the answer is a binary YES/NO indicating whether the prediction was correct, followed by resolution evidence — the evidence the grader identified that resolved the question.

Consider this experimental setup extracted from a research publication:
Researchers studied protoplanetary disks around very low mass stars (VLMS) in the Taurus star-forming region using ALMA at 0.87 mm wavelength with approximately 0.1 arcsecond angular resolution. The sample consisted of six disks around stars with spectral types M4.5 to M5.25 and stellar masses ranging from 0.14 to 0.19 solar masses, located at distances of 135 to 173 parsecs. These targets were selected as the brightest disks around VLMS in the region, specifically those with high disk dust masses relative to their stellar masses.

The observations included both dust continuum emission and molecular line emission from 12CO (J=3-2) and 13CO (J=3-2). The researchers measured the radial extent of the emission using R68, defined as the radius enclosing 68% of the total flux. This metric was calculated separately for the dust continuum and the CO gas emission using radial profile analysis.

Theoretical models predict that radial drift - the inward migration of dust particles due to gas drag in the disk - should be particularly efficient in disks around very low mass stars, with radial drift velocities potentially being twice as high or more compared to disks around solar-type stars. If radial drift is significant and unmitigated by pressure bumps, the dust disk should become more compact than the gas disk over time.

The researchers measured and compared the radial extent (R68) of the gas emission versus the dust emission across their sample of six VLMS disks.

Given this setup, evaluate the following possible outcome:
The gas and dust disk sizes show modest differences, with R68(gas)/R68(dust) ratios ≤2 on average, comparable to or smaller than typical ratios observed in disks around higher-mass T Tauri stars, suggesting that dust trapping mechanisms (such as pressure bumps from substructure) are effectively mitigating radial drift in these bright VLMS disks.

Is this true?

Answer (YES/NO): NO